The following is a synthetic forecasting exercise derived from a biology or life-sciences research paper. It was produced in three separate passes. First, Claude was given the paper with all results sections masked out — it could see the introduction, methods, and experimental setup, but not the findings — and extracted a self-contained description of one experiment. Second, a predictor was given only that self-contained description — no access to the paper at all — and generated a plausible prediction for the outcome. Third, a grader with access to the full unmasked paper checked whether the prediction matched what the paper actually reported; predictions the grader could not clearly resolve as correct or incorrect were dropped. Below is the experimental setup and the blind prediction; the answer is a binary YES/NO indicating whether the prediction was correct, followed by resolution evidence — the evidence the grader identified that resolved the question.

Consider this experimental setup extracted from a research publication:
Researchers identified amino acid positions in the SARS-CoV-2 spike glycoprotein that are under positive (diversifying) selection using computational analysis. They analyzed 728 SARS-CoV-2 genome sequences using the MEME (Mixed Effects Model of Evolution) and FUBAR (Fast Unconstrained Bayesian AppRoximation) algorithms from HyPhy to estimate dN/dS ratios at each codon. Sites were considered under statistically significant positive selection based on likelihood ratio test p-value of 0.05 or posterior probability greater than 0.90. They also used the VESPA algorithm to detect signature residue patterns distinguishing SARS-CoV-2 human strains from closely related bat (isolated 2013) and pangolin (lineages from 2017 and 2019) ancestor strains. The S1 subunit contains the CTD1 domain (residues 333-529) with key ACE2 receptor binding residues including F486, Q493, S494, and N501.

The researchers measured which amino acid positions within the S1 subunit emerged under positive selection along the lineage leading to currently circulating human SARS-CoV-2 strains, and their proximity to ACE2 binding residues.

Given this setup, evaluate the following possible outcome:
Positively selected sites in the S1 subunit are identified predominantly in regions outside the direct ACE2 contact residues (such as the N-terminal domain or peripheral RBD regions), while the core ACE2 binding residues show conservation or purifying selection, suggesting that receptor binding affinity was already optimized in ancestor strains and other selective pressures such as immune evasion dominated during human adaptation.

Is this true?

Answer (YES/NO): YES